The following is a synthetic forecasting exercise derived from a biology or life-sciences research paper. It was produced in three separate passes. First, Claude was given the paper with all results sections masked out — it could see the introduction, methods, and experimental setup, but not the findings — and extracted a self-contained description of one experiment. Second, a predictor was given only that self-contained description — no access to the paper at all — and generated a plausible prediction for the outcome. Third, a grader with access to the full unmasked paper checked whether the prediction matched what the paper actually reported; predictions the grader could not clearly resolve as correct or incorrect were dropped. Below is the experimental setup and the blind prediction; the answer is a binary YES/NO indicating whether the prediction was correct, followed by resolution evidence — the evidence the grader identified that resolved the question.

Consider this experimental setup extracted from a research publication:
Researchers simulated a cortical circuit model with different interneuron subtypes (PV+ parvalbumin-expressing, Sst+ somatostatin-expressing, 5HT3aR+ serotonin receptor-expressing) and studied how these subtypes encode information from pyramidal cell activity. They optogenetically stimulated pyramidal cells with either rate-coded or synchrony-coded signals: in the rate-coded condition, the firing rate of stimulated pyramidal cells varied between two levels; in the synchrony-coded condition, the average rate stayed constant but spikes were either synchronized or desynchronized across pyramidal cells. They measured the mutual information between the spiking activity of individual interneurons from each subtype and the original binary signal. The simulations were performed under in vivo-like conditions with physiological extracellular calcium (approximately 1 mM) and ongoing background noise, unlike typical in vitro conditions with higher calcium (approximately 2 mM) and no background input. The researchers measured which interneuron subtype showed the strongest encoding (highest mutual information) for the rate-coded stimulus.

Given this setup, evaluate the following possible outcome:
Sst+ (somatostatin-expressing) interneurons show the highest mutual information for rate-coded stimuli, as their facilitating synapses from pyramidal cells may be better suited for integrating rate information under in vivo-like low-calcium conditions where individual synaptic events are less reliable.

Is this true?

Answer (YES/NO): NO